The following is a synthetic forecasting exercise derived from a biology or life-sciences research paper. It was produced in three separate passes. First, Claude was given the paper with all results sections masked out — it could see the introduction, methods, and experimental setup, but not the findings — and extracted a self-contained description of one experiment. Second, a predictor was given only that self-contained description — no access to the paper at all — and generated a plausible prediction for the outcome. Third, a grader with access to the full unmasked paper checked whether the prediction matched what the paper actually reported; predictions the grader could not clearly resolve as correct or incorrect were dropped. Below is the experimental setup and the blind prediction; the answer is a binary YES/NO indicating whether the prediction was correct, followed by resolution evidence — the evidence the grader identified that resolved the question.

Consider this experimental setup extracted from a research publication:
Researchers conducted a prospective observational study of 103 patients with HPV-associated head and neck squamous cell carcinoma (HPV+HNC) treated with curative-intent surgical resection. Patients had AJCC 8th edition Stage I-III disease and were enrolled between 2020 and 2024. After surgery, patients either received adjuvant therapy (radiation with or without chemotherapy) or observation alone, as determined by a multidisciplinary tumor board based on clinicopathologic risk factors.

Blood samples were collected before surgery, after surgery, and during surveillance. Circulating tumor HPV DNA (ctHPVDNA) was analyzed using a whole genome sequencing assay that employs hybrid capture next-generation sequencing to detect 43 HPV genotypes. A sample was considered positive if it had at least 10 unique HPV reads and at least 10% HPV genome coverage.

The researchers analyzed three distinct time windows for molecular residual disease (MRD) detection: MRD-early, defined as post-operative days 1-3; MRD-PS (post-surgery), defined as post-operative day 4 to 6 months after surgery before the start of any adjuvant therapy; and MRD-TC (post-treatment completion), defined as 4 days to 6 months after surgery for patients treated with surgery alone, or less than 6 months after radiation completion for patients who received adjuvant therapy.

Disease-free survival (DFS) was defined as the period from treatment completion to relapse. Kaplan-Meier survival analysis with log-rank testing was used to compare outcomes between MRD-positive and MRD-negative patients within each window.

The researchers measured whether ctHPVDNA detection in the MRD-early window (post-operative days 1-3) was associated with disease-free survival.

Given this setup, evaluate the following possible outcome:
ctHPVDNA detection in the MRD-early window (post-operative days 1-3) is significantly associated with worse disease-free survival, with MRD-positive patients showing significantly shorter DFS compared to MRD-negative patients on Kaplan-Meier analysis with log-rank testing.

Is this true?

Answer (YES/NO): NO